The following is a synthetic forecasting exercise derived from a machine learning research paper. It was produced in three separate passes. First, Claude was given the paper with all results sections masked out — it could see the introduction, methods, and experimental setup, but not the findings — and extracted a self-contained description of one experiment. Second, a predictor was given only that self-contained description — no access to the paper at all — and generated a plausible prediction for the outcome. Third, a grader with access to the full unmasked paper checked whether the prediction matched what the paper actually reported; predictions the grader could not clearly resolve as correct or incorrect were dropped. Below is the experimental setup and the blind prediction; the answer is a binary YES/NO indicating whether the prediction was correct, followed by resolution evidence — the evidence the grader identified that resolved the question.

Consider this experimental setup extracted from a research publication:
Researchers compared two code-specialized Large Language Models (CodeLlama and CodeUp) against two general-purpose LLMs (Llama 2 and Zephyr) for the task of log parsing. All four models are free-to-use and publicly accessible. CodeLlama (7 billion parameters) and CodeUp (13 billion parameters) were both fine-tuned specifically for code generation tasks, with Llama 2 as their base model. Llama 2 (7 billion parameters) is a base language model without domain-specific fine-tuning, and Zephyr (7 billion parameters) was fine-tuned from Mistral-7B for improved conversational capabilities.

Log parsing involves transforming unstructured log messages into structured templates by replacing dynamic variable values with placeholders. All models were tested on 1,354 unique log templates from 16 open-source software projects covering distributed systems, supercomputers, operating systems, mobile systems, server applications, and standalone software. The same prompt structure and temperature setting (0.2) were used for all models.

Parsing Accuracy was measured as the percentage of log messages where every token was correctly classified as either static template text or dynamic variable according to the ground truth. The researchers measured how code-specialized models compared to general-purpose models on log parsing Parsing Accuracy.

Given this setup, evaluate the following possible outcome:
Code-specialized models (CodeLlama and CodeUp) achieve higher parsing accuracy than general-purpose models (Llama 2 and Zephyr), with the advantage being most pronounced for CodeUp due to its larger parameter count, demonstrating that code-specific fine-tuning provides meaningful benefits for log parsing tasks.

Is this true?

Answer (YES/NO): NO